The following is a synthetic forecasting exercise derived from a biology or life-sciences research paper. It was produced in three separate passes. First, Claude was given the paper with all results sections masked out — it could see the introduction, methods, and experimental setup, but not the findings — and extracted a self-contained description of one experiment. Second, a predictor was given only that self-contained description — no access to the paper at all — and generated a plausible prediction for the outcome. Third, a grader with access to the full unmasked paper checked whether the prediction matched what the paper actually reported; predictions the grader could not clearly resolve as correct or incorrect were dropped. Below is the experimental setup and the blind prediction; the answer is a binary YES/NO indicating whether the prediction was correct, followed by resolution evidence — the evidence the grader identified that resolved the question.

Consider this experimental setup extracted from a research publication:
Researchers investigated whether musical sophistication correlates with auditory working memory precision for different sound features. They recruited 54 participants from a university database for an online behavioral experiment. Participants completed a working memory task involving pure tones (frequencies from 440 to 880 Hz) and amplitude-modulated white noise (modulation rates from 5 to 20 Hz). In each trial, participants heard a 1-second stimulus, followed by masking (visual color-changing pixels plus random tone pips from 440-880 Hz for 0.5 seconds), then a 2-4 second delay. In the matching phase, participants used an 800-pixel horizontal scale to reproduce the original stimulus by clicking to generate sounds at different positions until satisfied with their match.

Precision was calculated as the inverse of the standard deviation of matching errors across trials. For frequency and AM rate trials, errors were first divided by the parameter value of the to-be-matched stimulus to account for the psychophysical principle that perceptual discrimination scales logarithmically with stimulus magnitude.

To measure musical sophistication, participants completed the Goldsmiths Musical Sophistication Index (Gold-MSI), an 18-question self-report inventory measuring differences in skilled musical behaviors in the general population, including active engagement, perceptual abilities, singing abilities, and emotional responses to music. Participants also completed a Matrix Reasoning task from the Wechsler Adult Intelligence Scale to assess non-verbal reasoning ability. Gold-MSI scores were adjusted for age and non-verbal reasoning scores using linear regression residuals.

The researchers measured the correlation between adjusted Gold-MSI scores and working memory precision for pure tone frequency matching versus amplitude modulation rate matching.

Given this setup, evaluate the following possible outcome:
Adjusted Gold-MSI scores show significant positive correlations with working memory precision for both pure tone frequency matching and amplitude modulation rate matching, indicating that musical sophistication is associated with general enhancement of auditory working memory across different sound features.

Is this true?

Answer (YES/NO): NO